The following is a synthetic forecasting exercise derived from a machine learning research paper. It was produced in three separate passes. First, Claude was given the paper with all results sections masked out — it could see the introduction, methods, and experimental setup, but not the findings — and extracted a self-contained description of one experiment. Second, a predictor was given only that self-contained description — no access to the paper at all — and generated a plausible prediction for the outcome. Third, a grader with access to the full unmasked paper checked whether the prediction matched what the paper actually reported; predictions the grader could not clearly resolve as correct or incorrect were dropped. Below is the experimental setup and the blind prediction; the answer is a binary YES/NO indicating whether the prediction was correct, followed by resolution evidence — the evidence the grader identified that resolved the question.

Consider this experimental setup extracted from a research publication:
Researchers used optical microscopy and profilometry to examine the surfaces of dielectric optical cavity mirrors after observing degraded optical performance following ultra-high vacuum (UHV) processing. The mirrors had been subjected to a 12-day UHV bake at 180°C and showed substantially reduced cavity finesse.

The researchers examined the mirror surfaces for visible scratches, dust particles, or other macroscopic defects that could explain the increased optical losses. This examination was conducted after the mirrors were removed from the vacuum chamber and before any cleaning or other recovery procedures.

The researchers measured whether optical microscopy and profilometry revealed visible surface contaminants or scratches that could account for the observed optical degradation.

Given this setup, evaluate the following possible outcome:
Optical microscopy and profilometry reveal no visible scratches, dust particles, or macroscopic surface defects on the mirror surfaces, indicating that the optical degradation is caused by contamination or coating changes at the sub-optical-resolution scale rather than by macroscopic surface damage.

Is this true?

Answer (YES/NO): YES